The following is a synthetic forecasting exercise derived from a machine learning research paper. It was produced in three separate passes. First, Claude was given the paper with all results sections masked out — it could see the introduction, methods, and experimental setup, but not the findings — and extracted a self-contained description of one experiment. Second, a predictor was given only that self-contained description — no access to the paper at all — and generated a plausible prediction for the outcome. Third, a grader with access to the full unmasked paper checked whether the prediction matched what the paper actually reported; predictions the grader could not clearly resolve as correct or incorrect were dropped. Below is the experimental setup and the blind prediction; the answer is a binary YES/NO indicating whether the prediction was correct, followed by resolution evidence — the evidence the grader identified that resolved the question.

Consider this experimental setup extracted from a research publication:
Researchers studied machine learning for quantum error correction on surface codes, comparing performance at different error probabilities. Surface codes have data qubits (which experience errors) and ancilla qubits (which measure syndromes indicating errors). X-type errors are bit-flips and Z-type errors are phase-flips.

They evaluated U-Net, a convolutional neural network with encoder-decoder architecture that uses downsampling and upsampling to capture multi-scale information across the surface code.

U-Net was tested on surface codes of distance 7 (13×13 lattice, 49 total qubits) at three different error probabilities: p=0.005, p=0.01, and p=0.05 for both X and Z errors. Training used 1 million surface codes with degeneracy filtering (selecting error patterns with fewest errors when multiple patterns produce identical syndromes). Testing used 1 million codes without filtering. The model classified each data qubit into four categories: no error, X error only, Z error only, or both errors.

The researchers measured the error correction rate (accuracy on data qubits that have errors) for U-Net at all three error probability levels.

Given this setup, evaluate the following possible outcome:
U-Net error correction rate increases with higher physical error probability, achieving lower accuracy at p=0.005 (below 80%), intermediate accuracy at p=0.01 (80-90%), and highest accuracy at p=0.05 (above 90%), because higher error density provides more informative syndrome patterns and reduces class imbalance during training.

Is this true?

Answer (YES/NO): NO